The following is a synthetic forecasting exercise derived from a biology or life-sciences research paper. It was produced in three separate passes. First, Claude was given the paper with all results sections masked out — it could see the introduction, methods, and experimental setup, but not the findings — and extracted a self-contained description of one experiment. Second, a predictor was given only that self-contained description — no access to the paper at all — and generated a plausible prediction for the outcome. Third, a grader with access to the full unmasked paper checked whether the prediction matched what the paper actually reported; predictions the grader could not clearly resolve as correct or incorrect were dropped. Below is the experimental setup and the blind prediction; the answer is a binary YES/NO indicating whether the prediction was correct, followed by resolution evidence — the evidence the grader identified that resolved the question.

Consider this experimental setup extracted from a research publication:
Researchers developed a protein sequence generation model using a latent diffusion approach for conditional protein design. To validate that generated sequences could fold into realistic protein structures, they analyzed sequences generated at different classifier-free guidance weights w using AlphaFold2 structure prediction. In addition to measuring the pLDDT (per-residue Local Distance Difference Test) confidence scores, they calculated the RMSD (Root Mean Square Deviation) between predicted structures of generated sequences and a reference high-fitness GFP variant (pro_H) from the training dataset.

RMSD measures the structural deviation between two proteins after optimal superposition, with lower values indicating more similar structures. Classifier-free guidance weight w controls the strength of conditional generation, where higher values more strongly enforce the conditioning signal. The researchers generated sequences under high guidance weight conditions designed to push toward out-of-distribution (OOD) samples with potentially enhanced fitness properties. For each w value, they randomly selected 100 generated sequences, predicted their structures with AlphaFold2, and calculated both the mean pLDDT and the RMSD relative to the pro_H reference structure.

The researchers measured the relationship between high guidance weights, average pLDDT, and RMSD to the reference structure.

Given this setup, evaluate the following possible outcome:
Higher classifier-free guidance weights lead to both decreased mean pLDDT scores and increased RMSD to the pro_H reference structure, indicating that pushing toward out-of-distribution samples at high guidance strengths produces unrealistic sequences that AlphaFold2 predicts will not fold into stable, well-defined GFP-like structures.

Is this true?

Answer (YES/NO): NO